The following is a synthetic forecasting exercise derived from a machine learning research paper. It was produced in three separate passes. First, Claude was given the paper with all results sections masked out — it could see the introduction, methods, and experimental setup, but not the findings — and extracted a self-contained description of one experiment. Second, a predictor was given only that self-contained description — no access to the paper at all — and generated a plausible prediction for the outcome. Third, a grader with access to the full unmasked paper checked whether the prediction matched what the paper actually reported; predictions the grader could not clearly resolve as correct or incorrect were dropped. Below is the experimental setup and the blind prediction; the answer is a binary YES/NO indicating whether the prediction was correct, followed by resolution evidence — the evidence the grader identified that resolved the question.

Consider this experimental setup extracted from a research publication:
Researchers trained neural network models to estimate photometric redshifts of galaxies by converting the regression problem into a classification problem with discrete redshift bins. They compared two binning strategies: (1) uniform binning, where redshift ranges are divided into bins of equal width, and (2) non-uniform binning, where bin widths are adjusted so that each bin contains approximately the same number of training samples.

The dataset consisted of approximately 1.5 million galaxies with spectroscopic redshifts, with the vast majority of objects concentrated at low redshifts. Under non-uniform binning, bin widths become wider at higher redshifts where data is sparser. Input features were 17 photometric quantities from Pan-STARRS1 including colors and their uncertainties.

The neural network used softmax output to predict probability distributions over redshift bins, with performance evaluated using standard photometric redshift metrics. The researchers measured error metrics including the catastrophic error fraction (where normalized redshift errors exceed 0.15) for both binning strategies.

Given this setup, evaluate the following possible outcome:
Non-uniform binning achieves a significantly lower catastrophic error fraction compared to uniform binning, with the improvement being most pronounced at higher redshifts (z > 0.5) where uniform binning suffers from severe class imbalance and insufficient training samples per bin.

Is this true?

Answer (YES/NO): NO